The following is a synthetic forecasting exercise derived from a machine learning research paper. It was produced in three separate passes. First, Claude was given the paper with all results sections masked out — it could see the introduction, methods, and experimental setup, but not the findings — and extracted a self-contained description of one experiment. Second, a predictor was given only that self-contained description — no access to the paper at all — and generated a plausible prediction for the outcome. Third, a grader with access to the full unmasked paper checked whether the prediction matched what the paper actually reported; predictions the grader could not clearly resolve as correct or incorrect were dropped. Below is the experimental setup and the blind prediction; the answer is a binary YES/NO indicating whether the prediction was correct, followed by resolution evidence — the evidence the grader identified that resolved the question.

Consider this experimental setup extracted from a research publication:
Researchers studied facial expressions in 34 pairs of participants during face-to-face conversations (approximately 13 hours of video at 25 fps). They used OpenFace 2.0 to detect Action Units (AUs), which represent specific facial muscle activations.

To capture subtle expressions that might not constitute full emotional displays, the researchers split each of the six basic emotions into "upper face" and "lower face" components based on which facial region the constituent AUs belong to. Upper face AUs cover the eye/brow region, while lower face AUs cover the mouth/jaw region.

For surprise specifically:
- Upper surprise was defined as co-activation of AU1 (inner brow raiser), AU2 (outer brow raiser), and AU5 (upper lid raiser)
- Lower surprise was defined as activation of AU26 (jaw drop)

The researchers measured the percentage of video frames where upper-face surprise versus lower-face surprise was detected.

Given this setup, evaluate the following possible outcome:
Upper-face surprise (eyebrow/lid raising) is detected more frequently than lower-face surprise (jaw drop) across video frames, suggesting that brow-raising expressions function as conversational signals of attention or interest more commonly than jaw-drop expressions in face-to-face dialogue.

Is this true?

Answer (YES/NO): NO